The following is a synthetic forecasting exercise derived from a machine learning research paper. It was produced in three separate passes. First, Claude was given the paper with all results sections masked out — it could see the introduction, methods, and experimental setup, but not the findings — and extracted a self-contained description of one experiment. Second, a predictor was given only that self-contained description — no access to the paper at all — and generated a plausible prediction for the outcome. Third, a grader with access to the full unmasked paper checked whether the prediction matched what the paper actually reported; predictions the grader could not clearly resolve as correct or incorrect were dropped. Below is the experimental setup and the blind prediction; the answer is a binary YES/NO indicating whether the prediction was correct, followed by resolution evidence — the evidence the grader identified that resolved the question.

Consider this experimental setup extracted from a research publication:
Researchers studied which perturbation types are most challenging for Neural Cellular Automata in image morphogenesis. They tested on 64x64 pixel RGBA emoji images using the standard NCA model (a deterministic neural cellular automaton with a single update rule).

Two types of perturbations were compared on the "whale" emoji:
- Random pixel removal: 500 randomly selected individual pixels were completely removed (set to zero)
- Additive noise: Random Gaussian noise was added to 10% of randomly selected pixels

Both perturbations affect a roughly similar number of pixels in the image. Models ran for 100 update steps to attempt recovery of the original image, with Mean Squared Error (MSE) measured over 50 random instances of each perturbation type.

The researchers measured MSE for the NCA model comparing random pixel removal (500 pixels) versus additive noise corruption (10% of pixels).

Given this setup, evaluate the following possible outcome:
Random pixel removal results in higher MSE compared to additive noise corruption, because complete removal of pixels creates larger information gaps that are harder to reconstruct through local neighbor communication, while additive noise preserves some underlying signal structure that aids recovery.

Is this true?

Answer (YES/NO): NO